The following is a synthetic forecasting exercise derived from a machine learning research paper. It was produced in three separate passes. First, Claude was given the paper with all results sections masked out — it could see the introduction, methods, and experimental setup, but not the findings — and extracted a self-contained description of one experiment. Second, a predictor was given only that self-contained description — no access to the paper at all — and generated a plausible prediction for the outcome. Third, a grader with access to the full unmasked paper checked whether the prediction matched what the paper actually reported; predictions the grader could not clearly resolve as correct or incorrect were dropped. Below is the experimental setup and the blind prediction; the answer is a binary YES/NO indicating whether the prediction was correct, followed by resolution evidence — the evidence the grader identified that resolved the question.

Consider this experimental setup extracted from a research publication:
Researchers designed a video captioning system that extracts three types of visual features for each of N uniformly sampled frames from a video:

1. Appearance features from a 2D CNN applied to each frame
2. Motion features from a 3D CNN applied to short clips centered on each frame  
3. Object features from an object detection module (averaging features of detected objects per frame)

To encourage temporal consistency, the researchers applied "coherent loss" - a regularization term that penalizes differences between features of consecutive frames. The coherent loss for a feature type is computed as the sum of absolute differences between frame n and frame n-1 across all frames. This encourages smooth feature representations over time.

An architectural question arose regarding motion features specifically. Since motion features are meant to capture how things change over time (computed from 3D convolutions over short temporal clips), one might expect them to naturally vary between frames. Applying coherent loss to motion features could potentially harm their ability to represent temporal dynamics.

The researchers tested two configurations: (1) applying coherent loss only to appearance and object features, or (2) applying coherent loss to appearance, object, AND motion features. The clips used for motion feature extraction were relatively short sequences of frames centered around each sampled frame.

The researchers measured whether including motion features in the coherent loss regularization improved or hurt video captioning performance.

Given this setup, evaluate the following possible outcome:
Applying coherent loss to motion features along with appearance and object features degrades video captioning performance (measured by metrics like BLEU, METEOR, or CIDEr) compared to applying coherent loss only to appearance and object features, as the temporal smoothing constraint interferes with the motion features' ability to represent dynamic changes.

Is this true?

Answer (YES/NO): NO